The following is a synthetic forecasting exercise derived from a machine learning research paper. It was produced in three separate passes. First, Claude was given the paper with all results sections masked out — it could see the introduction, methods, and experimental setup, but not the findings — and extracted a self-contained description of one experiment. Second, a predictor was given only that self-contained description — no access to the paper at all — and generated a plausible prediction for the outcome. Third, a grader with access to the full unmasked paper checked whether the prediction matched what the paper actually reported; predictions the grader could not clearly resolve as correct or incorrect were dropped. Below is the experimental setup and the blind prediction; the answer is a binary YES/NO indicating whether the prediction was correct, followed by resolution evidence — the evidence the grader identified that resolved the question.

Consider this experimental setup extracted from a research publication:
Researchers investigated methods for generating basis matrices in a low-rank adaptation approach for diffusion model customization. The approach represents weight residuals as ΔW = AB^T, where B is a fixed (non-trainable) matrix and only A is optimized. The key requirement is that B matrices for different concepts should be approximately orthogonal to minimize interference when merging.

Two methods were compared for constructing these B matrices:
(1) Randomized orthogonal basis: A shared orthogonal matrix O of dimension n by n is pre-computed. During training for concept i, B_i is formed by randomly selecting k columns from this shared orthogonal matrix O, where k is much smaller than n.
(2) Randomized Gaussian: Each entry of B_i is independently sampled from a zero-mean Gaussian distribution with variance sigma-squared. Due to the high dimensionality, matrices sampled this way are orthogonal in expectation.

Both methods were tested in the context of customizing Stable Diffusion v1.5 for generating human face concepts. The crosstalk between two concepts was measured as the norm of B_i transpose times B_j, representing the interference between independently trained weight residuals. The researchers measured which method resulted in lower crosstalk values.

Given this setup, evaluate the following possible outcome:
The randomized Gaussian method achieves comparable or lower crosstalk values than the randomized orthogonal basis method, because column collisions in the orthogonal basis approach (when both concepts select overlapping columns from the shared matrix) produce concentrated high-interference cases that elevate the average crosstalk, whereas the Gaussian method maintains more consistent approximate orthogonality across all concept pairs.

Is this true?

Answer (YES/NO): NO